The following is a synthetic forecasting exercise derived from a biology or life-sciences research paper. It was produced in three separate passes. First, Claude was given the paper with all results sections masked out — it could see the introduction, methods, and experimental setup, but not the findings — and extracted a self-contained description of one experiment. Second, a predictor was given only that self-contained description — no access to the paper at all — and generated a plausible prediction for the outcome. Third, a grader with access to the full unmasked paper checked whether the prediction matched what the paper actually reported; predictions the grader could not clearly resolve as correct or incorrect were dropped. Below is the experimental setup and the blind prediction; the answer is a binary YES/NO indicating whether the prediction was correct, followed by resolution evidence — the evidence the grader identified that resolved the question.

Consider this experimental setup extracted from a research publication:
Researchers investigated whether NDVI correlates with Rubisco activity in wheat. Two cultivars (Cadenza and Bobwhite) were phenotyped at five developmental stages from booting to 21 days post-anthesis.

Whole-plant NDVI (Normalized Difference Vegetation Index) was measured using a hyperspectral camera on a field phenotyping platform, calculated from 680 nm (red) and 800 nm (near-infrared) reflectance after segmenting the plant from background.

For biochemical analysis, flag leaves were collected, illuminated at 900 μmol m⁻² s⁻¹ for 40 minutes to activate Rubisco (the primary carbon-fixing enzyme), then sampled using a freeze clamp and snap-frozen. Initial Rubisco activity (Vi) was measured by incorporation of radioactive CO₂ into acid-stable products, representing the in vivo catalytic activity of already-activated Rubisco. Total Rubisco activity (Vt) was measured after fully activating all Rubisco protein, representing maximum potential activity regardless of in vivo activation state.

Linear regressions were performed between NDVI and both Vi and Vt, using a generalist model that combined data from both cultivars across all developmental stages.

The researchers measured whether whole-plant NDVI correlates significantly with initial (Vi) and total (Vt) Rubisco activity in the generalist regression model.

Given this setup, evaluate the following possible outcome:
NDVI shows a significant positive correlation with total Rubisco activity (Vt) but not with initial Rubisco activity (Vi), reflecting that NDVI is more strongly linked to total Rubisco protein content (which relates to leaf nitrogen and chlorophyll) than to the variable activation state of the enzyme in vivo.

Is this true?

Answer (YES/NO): NO